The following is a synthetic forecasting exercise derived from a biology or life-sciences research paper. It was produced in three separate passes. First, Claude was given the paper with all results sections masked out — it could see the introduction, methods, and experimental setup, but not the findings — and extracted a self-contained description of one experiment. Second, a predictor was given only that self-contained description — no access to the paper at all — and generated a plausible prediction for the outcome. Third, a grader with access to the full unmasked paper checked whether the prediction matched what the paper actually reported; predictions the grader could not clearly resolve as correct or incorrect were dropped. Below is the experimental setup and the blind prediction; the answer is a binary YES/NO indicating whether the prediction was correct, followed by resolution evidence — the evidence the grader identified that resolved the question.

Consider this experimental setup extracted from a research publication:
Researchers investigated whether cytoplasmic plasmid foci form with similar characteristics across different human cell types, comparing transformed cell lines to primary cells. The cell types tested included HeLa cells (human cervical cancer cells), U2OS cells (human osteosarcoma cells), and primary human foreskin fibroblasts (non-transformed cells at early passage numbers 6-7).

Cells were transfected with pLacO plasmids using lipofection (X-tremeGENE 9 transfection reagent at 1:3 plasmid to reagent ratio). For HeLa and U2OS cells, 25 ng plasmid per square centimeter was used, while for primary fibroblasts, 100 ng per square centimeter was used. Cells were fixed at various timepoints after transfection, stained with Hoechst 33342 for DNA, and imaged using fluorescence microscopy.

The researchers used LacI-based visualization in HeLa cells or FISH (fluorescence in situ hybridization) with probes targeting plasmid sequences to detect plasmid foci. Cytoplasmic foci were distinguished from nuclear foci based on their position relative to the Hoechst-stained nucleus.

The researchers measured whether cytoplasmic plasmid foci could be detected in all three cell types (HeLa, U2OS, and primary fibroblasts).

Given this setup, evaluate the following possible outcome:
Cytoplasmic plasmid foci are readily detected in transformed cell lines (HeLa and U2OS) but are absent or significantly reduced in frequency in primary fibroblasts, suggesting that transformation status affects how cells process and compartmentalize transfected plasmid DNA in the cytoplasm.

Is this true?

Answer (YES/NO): NO